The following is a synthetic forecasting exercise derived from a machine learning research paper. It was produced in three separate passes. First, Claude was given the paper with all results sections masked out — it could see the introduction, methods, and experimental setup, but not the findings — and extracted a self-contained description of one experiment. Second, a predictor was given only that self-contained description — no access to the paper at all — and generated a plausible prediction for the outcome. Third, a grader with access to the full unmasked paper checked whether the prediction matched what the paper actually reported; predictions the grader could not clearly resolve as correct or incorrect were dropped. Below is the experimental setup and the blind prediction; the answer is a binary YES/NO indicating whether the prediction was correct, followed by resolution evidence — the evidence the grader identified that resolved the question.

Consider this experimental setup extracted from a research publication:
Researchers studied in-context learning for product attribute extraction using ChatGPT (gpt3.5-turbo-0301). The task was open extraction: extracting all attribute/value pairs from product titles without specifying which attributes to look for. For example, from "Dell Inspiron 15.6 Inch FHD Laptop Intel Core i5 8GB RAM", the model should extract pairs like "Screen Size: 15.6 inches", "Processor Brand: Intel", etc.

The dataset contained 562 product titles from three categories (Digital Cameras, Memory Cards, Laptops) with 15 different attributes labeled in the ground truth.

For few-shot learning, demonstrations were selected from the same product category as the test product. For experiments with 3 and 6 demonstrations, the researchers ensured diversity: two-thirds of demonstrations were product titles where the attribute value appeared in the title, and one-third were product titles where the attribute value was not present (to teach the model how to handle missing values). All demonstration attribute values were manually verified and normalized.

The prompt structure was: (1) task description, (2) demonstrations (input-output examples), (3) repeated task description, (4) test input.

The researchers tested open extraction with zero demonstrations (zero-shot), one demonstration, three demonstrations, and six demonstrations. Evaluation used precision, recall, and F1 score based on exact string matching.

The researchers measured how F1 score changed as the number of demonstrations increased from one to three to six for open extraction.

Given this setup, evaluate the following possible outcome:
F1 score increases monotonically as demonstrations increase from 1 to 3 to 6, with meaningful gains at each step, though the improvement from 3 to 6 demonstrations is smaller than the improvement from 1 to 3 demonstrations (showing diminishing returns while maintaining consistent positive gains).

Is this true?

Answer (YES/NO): NO